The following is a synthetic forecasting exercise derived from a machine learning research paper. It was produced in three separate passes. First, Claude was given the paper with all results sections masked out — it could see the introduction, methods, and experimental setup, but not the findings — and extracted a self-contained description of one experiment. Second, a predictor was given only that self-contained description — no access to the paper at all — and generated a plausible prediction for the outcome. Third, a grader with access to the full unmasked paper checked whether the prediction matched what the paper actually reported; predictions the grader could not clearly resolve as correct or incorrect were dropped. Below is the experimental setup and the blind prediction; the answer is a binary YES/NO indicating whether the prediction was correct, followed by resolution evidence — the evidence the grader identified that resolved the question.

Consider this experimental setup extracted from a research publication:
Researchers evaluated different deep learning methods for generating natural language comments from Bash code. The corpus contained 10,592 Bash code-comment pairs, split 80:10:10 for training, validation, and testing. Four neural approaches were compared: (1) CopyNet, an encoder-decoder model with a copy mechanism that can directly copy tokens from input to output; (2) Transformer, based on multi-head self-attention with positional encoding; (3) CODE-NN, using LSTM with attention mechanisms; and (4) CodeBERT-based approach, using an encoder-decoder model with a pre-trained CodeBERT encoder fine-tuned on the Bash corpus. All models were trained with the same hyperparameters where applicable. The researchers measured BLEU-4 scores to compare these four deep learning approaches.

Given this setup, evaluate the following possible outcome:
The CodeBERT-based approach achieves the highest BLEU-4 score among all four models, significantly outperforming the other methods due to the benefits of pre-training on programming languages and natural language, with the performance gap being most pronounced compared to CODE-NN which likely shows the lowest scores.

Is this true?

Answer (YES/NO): NO